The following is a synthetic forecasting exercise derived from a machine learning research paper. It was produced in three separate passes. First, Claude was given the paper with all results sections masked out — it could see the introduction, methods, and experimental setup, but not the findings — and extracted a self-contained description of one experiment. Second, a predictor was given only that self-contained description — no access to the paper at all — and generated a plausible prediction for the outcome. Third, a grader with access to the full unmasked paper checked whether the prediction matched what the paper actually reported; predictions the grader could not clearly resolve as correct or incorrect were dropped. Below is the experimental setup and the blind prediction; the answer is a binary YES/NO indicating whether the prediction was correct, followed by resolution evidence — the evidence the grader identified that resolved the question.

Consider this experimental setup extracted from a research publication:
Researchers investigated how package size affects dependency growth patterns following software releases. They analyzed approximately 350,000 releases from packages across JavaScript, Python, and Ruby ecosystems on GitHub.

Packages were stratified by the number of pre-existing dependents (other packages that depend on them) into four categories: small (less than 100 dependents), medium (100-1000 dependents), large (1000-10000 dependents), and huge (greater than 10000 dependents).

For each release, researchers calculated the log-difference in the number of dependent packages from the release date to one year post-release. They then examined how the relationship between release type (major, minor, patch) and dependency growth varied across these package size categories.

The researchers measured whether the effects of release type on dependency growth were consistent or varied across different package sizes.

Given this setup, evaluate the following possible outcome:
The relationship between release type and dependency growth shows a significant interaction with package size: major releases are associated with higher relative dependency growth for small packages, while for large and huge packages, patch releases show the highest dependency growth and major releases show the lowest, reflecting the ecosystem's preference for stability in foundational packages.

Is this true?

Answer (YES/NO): NO